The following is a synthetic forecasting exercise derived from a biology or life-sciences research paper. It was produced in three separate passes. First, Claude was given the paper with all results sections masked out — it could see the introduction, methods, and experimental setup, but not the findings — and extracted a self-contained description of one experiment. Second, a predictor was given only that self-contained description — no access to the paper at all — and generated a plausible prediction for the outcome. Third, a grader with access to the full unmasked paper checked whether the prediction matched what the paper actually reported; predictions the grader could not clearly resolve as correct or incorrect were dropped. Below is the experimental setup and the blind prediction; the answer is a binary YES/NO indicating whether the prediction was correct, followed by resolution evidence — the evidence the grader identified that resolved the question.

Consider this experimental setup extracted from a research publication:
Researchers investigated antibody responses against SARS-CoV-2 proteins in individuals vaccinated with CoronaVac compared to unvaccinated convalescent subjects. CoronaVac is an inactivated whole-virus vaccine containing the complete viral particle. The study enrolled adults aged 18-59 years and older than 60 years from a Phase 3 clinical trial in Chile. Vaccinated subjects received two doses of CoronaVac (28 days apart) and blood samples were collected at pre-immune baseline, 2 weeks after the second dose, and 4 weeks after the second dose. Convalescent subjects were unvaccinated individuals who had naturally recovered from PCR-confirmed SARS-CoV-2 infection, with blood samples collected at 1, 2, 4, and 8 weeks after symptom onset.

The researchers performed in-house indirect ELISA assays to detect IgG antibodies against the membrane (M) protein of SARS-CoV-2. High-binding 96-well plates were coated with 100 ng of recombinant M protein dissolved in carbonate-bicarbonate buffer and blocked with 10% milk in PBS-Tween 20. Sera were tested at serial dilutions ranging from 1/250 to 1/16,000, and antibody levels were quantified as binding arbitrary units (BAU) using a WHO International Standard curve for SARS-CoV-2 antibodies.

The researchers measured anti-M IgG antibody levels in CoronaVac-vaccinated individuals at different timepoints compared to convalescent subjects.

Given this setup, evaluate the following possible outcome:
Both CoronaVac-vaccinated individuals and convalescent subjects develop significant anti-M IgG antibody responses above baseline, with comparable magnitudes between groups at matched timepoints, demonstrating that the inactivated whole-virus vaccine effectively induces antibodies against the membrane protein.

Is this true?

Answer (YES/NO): NO